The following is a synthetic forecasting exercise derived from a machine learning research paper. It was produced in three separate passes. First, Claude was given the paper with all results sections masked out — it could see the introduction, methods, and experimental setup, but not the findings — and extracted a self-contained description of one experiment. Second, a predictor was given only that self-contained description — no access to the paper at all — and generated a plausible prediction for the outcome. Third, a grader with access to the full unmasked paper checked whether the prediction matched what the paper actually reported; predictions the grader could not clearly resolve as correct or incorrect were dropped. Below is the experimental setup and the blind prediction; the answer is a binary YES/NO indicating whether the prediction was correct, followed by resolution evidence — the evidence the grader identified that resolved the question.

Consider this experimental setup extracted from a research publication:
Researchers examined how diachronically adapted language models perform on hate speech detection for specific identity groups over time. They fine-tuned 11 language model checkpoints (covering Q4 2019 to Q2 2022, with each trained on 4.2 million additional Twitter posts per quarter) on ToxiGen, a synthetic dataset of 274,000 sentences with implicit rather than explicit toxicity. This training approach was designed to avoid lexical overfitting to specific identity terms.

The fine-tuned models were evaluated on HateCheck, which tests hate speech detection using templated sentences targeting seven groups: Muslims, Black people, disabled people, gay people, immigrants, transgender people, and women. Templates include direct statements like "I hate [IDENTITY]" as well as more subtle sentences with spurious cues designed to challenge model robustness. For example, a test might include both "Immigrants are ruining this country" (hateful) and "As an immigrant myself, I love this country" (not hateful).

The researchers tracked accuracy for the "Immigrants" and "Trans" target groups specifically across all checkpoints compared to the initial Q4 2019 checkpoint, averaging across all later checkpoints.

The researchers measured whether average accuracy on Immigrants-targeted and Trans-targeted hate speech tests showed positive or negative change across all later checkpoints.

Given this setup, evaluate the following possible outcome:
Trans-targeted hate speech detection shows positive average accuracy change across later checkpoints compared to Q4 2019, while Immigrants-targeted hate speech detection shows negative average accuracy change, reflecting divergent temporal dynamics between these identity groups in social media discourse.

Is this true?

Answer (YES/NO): NO